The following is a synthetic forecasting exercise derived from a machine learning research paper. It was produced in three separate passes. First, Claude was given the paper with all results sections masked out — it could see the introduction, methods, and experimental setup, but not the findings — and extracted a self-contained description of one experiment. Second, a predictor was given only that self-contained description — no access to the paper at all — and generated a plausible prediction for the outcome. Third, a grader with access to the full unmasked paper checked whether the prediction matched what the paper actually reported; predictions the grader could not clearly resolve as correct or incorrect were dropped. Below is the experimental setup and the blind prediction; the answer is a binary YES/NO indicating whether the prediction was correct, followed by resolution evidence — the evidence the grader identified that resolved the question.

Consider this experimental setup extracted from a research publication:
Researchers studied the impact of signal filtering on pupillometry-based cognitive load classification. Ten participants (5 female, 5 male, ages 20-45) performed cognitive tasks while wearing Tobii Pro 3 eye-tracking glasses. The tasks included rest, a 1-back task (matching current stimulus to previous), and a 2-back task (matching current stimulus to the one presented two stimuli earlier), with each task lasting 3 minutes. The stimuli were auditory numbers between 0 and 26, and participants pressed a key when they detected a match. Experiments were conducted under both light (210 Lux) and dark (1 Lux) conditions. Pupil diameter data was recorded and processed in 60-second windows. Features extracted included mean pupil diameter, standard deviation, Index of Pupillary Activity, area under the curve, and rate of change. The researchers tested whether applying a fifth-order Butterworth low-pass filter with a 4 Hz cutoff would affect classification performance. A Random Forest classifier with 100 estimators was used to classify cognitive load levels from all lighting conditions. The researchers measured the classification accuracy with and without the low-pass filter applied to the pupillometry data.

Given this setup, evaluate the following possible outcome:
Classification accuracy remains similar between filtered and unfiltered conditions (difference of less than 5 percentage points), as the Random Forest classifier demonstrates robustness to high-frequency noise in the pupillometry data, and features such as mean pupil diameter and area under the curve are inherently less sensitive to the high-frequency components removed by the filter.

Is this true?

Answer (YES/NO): NO